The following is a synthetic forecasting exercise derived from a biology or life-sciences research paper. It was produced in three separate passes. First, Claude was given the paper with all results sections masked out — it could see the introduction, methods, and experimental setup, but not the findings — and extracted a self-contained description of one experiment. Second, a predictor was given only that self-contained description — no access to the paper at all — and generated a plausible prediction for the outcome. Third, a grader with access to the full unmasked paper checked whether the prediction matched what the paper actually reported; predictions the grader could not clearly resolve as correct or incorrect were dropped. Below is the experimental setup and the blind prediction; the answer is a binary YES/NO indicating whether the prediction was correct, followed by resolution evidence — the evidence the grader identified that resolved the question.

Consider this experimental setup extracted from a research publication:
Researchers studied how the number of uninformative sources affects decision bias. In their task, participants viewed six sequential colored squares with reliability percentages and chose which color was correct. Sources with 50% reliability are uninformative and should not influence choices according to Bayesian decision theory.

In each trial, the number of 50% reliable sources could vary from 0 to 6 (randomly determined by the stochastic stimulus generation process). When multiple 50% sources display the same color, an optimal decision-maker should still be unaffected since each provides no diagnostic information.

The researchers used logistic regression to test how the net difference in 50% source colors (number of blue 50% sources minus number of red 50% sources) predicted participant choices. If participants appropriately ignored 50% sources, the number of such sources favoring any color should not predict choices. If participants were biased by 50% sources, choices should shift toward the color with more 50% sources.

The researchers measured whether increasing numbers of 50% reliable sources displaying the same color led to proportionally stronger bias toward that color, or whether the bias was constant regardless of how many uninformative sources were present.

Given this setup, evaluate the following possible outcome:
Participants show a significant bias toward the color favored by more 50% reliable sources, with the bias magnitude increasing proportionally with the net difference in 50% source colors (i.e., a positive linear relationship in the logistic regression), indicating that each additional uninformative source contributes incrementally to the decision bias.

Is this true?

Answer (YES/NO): YES